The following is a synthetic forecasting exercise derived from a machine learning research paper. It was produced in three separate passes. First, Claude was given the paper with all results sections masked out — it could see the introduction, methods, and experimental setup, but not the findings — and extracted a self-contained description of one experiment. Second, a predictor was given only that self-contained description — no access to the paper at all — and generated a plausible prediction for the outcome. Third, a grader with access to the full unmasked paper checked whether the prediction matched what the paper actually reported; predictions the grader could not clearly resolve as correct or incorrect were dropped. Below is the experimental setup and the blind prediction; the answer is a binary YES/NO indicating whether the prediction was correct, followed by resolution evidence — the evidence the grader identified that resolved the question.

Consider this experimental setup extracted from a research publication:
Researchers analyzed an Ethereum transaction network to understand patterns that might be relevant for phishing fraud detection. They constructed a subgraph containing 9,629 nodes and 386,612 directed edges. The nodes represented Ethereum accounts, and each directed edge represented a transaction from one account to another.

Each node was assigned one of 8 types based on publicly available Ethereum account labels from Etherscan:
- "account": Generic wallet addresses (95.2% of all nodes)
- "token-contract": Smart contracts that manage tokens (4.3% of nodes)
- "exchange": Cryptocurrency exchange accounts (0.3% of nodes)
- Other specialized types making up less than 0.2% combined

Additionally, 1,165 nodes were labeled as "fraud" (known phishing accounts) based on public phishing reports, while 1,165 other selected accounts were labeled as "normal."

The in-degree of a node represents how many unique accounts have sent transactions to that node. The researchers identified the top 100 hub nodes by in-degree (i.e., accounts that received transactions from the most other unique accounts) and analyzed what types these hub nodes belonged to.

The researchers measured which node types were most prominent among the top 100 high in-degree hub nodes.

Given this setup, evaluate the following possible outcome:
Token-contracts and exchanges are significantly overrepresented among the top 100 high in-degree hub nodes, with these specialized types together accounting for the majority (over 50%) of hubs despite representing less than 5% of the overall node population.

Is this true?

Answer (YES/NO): NO